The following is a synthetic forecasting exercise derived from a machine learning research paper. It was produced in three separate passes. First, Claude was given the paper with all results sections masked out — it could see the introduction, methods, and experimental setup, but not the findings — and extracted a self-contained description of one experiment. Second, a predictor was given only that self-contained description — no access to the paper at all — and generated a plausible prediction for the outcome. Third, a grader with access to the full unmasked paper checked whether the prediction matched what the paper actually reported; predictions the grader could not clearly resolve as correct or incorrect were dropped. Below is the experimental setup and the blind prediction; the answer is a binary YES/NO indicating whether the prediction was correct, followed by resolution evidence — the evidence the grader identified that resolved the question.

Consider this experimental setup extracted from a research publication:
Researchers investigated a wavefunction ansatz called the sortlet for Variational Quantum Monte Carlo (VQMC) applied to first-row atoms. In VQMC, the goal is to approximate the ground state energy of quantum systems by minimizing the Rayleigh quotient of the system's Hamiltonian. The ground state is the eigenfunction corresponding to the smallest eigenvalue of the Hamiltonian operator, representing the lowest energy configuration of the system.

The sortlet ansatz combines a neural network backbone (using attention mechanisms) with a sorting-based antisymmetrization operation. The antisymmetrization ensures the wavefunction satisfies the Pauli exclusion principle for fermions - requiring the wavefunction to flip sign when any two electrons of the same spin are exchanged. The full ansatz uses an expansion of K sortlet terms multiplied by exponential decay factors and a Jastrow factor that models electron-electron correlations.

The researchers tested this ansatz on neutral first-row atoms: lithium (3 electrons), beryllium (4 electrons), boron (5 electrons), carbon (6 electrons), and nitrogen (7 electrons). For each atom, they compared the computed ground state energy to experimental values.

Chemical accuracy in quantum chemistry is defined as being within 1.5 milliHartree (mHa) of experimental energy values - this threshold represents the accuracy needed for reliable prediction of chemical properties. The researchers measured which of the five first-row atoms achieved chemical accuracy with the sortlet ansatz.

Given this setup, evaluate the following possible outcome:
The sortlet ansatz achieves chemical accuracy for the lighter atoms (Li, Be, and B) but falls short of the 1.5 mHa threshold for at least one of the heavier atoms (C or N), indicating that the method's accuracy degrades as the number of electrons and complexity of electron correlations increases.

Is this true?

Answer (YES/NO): YES